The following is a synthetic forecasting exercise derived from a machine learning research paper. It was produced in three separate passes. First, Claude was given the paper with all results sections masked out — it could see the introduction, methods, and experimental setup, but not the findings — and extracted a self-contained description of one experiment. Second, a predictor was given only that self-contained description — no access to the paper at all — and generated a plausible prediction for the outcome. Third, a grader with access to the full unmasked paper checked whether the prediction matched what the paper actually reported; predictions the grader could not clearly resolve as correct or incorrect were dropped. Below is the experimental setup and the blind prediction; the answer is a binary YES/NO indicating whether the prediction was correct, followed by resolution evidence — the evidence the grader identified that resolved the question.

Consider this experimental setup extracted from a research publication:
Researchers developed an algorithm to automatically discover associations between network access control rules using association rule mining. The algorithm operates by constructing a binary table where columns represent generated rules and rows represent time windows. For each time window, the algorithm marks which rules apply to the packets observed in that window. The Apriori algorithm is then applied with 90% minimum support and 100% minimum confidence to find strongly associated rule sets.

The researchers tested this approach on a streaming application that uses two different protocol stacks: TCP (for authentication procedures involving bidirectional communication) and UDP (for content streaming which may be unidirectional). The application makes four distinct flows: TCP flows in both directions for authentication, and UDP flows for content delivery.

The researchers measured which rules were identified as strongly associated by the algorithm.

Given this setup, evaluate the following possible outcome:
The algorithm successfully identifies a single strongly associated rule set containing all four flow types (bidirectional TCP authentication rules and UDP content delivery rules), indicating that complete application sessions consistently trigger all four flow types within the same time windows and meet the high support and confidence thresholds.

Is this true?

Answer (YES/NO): YES